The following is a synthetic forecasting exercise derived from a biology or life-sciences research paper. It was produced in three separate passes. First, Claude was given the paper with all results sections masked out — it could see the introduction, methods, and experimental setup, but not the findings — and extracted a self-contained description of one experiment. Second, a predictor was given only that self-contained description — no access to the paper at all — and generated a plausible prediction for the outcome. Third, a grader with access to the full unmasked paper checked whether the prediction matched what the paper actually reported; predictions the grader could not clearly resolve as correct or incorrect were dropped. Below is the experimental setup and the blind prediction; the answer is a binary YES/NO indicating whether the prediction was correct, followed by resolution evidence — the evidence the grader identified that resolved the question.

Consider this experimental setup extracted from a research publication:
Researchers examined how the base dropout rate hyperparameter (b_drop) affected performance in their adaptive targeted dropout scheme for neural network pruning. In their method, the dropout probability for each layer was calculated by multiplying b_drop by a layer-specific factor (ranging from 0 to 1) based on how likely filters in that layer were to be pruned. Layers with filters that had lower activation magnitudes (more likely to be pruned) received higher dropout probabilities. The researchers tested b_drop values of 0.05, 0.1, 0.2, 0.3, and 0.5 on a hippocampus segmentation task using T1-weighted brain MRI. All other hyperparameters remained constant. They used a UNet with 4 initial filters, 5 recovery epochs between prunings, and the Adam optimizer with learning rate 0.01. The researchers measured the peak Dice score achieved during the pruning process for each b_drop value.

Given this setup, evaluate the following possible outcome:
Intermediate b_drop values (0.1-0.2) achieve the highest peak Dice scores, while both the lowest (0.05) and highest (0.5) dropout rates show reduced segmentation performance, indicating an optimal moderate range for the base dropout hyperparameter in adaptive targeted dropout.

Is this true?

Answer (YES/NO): NO